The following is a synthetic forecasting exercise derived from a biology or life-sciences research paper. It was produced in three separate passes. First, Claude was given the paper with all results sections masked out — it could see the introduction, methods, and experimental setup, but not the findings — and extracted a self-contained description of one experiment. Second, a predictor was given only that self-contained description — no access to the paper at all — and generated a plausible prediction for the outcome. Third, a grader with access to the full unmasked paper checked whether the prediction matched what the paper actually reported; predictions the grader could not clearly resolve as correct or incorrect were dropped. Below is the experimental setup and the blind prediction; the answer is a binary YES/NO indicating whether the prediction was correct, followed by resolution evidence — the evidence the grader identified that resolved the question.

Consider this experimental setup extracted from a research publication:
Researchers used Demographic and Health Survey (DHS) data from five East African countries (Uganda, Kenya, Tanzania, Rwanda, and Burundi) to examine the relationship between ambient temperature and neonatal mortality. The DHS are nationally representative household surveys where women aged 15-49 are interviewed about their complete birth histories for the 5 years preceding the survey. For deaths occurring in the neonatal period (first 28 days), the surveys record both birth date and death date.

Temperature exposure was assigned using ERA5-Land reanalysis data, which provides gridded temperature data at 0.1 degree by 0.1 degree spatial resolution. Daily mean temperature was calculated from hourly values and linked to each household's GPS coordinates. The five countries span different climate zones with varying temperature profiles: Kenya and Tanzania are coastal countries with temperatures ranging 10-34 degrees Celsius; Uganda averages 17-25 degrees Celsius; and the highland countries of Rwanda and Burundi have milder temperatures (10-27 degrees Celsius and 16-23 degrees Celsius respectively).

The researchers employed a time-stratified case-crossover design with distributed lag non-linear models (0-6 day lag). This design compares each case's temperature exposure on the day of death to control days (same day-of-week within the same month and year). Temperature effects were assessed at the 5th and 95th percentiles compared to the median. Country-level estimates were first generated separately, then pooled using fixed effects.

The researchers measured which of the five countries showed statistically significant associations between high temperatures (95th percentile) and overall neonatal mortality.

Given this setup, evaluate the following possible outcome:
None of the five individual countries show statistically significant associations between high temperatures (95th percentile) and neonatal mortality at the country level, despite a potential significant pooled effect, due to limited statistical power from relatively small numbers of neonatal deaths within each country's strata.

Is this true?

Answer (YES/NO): NO